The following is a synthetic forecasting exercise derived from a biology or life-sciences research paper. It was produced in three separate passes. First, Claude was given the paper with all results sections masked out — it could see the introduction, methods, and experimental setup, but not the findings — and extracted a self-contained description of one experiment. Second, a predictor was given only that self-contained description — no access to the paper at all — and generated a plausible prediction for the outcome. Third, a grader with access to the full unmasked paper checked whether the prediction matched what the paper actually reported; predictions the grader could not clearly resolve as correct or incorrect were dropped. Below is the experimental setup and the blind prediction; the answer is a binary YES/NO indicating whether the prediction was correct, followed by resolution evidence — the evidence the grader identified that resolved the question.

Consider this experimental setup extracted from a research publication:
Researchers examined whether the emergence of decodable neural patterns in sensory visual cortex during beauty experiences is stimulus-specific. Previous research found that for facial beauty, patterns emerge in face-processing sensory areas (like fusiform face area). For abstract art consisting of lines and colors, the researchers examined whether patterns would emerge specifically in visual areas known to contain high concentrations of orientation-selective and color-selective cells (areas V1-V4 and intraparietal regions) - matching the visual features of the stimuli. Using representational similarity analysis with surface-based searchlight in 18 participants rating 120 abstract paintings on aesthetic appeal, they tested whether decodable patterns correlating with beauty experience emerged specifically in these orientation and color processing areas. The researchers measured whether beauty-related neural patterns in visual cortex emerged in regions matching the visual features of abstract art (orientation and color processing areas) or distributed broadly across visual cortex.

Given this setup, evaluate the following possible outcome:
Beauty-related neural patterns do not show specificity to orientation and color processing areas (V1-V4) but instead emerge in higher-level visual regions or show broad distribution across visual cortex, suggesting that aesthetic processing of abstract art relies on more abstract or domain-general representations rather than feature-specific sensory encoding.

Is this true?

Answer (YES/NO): NO